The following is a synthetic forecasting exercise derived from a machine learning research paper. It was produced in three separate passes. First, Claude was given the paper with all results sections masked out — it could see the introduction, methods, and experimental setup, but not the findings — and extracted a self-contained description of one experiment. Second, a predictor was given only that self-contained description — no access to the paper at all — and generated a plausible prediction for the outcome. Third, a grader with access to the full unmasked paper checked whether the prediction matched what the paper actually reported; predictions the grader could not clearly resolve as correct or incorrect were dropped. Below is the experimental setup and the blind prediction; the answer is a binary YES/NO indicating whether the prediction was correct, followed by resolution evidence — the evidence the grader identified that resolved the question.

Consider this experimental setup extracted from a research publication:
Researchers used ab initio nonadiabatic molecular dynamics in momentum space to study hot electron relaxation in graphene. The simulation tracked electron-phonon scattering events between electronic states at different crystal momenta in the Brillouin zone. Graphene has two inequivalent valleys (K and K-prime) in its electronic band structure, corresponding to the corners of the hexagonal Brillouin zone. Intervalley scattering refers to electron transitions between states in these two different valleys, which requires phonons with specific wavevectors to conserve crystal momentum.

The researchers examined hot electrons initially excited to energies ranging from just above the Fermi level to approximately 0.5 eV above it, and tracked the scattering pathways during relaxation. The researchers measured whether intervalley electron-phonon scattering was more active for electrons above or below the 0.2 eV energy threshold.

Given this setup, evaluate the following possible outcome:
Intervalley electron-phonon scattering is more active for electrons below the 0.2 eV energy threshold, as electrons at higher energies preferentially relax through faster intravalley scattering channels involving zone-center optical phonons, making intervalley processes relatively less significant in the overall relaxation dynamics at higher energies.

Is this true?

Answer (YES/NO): NO